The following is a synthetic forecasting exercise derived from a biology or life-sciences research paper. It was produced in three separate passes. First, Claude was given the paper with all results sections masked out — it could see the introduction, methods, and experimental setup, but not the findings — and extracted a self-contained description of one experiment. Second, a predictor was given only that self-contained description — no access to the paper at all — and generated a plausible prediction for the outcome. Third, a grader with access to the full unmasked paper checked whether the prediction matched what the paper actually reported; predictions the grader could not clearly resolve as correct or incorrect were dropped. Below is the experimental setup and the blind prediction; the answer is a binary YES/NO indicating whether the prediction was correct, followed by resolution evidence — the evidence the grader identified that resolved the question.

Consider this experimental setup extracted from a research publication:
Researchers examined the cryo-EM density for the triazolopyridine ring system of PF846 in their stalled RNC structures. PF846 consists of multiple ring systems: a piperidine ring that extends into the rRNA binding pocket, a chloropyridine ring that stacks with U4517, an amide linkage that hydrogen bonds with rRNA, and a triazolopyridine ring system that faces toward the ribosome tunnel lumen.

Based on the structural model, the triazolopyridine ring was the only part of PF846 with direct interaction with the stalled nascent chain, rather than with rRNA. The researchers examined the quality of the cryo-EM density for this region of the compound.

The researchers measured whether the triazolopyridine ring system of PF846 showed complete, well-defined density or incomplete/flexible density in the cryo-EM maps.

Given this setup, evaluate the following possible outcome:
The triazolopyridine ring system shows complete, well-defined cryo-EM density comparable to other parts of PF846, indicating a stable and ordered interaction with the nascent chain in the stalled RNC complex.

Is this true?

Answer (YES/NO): NO